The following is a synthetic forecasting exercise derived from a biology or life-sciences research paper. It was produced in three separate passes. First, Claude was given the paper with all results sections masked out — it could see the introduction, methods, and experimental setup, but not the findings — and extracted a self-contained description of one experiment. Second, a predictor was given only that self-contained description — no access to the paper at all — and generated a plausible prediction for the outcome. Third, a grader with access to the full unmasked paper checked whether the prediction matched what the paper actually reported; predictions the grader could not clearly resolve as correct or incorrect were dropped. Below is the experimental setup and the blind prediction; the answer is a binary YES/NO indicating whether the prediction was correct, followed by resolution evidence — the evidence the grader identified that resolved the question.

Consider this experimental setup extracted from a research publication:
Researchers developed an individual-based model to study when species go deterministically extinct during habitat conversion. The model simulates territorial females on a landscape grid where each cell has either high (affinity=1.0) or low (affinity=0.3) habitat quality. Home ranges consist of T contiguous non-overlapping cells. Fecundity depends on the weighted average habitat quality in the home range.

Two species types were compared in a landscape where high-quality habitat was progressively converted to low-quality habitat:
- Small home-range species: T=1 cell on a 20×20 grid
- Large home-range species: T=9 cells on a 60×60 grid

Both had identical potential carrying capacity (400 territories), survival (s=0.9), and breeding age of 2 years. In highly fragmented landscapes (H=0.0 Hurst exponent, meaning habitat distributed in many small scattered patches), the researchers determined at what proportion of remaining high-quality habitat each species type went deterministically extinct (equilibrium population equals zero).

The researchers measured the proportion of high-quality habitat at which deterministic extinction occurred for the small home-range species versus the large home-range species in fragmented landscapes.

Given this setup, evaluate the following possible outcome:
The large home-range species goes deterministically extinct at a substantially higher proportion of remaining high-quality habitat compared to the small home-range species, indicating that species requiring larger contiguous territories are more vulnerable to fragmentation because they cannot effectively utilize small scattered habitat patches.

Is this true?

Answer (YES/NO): YES